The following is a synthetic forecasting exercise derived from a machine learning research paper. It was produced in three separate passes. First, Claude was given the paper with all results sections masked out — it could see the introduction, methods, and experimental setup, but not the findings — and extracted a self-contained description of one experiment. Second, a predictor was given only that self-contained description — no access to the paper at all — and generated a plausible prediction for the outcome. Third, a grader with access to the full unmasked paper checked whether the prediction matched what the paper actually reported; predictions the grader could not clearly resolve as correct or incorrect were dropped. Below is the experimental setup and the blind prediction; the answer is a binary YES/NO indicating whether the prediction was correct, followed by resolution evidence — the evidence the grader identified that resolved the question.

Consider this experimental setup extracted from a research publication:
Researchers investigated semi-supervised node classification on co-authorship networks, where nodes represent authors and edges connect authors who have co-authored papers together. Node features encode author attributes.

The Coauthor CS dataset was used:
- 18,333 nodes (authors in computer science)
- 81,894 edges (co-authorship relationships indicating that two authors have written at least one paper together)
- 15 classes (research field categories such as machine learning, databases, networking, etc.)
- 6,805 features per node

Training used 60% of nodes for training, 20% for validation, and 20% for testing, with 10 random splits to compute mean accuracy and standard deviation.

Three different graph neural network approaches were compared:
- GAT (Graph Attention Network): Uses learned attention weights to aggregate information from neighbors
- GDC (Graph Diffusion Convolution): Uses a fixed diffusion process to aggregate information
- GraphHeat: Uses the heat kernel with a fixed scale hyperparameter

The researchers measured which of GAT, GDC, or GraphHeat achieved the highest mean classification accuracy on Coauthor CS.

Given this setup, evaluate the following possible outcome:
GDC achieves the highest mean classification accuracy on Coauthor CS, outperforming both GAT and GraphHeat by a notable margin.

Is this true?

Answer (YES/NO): NO